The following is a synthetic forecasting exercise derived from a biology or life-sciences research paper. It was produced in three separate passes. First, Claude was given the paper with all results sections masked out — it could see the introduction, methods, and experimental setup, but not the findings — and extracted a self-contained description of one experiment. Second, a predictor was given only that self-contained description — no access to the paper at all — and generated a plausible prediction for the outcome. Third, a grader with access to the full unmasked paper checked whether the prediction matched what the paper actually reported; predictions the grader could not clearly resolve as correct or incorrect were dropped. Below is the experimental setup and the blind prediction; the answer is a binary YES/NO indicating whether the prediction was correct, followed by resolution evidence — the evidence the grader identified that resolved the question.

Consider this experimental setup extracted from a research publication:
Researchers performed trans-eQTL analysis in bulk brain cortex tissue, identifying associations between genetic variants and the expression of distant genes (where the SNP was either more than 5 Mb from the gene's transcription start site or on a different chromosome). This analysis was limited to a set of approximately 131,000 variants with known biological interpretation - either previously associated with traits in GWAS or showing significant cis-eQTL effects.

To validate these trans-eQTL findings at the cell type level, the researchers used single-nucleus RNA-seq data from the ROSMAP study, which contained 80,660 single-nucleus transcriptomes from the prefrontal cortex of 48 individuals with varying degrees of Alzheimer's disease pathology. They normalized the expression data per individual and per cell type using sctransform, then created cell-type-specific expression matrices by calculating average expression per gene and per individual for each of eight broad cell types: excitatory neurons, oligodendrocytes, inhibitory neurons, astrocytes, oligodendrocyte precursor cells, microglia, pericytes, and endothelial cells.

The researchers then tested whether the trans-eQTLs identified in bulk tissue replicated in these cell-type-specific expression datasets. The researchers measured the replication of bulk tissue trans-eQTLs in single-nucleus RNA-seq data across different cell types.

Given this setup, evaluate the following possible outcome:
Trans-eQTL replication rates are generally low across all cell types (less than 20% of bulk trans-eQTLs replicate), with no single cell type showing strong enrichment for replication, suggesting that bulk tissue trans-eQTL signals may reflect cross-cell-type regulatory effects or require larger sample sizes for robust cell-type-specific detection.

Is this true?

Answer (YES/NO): NO